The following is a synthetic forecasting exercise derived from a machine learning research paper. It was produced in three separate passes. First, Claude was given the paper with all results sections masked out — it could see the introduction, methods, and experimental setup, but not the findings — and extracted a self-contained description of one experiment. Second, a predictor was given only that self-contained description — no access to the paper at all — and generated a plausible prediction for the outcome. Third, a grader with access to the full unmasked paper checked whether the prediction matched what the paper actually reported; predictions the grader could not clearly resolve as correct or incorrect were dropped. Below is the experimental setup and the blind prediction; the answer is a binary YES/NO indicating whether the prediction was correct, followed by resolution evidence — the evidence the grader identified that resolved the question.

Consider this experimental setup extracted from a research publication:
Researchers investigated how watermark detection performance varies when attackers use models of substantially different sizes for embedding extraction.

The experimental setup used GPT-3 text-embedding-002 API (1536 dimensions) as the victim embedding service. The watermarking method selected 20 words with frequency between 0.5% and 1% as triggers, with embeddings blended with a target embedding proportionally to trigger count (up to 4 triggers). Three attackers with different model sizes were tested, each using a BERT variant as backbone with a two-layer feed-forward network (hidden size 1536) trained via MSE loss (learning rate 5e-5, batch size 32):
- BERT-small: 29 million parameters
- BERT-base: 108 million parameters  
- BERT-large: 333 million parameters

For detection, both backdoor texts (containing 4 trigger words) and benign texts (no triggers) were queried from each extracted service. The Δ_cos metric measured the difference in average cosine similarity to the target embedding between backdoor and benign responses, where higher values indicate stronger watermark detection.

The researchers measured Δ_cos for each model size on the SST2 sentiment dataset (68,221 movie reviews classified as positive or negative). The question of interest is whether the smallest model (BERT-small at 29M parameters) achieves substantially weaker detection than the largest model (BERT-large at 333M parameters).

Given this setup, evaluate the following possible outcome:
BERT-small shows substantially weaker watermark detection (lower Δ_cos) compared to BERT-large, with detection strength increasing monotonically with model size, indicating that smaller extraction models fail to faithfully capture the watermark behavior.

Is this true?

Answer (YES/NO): NO